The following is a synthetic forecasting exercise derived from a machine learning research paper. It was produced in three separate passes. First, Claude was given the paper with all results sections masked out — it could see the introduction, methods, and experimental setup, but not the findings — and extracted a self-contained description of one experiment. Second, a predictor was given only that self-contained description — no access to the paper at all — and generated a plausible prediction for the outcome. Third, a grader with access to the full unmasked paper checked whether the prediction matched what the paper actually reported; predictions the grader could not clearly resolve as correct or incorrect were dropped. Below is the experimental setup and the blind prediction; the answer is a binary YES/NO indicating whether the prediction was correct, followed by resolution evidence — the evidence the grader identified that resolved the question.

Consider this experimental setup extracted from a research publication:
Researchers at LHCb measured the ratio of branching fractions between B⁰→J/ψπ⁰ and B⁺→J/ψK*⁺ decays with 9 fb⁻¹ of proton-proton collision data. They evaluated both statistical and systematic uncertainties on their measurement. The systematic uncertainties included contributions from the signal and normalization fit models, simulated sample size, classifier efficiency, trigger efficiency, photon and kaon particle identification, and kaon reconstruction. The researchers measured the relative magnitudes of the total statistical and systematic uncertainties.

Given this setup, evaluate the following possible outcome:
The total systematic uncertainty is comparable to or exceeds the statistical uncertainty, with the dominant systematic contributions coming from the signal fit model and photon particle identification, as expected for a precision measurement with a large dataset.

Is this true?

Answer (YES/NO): NO